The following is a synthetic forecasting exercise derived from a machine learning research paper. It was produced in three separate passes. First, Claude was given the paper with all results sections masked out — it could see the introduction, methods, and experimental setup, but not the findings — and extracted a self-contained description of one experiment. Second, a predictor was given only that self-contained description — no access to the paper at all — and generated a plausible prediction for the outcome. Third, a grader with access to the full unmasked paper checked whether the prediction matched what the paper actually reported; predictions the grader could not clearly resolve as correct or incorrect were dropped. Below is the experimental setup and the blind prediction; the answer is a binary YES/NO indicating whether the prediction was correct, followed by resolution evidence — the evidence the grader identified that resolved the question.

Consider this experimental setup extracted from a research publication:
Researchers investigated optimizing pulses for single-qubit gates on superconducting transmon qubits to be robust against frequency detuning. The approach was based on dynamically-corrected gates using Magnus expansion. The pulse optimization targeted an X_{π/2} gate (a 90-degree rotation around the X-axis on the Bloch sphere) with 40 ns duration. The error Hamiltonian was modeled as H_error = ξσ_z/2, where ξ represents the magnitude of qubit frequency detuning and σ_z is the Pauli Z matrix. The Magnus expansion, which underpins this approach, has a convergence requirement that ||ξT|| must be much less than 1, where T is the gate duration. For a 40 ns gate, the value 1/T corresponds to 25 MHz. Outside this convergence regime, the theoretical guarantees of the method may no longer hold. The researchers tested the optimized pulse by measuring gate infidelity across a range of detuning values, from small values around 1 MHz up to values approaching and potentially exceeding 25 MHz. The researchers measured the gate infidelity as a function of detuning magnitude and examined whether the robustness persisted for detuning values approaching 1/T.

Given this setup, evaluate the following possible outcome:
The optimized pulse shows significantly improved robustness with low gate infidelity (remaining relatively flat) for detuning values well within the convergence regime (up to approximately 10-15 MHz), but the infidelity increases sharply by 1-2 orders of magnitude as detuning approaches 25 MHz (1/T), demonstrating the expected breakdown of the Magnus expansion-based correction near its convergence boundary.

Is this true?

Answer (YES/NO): NO